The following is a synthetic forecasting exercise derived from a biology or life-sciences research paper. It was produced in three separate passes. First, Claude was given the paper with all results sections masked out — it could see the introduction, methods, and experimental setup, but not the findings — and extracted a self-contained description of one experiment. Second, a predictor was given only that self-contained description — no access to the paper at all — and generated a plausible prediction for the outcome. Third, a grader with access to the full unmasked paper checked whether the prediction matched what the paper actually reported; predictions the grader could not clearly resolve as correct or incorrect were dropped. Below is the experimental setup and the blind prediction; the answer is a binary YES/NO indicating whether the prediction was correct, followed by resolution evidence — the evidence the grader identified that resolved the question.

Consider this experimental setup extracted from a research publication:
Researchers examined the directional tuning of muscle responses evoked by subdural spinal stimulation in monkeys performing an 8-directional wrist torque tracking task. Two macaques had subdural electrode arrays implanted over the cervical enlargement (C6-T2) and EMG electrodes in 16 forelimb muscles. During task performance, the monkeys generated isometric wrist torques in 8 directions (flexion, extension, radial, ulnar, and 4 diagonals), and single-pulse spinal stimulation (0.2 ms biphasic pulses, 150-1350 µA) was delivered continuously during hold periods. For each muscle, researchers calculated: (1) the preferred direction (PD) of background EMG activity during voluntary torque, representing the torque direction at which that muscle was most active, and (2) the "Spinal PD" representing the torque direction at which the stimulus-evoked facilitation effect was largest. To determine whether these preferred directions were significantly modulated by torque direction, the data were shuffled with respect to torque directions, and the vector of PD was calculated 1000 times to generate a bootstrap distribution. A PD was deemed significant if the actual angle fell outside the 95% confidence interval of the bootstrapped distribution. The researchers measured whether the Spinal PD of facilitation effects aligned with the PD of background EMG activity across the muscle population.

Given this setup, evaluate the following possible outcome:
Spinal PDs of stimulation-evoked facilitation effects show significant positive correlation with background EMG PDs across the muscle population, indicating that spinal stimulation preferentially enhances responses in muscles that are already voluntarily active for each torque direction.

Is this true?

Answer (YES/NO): YES